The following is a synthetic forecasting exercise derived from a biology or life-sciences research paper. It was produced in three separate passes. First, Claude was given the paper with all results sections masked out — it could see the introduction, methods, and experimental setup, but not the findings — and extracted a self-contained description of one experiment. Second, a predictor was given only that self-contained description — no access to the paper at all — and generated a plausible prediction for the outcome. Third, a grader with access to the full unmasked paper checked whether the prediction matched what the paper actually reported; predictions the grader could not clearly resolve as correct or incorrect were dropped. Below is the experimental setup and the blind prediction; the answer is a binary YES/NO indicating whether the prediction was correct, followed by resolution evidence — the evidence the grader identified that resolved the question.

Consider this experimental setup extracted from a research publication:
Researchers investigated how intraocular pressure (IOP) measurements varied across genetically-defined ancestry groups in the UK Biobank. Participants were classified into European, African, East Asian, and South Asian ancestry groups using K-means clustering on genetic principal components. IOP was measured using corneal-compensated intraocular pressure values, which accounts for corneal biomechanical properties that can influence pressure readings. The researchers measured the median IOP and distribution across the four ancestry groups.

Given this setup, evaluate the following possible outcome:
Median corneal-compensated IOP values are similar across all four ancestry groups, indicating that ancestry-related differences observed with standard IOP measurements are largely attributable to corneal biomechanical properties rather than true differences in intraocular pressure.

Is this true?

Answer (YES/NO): NO